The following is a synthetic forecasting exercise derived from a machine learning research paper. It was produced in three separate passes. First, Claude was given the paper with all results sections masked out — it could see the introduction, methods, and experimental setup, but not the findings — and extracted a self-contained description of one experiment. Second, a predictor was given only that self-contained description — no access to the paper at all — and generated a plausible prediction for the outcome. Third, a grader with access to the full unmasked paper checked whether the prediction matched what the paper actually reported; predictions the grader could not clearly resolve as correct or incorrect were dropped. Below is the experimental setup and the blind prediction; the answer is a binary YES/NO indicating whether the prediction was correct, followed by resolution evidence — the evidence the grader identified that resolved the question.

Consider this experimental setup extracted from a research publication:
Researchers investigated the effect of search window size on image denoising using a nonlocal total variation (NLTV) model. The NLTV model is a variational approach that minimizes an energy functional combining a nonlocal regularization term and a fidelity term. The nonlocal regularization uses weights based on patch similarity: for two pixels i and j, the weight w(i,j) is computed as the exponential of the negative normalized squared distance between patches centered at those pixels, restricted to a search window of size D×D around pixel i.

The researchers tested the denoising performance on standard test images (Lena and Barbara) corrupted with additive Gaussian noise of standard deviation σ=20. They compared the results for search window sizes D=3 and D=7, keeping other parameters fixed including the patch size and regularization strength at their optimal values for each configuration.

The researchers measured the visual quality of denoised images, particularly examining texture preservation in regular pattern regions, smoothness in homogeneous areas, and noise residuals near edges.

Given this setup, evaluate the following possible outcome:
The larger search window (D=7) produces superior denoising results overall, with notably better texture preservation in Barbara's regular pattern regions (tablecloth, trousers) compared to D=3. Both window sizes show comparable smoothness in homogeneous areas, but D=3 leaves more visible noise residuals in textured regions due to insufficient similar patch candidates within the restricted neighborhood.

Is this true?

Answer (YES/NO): NO